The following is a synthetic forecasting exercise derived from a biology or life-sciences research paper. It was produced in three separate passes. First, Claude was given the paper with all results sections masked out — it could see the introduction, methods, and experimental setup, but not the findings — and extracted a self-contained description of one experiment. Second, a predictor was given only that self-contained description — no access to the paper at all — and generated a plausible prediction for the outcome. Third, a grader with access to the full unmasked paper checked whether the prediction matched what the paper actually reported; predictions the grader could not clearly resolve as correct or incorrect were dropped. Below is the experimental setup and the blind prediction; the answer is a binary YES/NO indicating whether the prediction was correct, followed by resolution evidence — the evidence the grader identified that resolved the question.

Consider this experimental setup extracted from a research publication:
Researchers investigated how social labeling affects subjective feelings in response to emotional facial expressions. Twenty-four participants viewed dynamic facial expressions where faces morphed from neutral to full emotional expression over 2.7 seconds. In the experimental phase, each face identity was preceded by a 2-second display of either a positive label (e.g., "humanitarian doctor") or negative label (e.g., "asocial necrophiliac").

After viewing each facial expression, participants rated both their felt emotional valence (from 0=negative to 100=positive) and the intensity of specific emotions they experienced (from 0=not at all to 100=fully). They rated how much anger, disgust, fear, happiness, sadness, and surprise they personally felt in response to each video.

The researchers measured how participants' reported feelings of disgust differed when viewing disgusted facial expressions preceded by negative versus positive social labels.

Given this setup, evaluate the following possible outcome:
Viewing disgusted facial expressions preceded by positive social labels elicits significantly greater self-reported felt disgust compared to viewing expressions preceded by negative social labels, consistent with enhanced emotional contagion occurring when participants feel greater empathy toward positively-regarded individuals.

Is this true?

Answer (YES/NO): NO